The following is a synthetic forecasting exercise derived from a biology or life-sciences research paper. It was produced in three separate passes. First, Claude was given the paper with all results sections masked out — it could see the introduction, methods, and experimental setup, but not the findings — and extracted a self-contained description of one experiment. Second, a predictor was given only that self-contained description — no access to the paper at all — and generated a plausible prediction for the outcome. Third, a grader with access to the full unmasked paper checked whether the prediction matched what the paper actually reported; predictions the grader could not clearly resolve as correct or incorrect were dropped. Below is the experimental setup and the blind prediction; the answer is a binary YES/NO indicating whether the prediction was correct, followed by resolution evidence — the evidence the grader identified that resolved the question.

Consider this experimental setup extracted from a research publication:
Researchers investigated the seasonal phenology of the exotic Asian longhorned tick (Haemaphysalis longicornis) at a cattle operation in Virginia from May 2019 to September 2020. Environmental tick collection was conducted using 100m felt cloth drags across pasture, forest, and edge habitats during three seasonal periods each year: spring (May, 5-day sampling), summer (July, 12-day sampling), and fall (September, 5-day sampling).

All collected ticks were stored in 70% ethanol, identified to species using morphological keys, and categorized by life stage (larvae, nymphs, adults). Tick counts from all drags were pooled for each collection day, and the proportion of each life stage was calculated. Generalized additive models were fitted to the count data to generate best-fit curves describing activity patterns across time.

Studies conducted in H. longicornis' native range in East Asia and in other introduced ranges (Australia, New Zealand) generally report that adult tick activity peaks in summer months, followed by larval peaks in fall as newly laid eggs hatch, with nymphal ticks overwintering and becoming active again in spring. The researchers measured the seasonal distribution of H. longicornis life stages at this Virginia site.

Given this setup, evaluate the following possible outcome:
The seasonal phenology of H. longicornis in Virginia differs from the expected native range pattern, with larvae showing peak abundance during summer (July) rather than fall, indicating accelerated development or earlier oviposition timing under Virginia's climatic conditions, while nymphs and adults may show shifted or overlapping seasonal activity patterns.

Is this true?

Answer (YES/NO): NO